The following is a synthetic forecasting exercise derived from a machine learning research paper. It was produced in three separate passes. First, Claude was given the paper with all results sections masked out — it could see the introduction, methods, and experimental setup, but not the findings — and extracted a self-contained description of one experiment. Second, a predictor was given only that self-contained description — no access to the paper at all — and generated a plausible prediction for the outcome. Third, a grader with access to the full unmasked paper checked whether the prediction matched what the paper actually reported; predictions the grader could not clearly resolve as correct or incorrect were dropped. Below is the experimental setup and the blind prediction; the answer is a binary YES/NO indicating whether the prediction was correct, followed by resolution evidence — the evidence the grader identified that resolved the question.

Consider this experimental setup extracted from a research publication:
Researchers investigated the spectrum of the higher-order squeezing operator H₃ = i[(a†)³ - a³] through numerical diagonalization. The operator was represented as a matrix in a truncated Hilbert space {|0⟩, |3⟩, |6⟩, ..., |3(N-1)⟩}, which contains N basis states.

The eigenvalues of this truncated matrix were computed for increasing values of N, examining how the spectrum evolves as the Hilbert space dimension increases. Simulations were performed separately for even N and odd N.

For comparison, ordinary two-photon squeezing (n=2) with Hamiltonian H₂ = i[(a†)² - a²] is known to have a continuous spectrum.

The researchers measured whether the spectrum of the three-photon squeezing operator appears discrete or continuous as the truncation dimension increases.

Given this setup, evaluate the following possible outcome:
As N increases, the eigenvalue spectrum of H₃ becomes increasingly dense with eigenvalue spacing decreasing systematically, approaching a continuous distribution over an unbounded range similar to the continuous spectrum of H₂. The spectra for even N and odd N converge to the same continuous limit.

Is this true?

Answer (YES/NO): NO